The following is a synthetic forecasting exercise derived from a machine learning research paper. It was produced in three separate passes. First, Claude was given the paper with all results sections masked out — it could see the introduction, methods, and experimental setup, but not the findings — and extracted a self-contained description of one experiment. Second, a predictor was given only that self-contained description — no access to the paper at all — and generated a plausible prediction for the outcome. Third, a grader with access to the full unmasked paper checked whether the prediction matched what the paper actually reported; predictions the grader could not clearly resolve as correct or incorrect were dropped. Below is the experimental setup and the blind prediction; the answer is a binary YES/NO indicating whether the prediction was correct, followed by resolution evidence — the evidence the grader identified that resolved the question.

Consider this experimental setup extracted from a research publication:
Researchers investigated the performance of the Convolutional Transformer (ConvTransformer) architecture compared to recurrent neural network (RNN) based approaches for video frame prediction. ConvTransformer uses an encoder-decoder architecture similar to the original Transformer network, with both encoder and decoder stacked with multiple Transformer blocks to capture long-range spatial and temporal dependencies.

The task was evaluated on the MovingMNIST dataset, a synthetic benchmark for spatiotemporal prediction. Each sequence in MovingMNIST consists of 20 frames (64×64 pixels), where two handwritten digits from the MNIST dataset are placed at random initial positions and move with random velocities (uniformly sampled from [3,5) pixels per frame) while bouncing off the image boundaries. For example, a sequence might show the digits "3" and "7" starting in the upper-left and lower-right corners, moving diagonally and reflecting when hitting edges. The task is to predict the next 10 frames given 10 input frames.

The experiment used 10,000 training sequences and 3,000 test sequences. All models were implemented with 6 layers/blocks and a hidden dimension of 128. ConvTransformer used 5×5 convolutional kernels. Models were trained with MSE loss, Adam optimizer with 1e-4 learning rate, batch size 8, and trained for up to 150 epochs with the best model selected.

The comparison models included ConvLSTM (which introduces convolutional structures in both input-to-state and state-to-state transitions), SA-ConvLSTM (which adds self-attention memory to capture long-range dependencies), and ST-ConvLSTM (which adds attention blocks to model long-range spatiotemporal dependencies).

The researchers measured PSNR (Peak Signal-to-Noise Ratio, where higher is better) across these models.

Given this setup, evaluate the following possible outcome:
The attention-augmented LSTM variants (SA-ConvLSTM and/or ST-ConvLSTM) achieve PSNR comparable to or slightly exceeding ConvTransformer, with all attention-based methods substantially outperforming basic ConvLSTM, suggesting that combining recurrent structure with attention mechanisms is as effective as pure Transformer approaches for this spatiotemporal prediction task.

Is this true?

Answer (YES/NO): NO